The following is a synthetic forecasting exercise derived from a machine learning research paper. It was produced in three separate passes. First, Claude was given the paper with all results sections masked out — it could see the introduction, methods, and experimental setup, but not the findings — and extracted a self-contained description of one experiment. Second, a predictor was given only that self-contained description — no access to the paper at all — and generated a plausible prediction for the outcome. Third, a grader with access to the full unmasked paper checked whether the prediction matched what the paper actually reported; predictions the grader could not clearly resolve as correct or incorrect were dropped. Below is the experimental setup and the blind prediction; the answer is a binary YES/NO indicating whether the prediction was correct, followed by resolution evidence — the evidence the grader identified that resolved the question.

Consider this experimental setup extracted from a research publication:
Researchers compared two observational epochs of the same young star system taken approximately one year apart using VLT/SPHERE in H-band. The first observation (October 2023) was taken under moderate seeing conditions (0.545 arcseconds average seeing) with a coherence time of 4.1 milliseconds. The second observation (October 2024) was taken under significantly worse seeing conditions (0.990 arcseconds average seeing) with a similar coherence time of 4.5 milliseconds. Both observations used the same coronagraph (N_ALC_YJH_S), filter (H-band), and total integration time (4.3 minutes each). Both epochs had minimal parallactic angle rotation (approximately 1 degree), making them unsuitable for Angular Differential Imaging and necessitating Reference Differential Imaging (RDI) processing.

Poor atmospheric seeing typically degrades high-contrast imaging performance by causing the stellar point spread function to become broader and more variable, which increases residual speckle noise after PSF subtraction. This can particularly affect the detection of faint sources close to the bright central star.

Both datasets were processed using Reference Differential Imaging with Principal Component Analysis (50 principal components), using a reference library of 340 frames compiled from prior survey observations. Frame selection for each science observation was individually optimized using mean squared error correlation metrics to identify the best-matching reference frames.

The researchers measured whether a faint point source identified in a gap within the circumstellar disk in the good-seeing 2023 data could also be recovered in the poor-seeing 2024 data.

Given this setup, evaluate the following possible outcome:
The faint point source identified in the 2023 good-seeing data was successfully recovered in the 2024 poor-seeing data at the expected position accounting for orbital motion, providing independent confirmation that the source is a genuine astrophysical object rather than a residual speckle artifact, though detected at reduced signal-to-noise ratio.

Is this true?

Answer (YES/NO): YES